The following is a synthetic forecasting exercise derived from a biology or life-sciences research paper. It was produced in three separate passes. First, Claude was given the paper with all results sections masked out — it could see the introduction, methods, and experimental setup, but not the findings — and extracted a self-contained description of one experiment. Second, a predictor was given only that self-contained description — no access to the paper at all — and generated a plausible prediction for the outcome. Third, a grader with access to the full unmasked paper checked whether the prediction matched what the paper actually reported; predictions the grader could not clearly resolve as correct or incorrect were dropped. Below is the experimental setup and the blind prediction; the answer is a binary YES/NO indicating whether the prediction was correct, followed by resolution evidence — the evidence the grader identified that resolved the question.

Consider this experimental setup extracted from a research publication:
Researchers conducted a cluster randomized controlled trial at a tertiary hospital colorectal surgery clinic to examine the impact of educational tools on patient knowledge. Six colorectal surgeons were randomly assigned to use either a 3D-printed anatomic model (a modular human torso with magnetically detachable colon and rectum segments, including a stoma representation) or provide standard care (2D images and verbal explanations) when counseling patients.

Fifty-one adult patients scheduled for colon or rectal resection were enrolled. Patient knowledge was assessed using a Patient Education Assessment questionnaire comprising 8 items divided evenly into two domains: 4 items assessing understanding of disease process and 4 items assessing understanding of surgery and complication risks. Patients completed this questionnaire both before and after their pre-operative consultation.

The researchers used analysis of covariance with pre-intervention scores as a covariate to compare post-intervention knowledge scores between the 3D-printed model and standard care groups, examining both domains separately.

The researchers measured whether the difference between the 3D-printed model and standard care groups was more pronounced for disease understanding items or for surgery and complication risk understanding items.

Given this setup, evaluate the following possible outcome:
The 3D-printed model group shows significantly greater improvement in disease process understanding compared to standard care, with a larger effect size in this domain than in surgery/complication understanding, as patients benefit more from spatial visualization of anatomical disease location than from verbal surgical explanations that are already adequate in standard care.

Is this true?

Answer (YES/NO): NO